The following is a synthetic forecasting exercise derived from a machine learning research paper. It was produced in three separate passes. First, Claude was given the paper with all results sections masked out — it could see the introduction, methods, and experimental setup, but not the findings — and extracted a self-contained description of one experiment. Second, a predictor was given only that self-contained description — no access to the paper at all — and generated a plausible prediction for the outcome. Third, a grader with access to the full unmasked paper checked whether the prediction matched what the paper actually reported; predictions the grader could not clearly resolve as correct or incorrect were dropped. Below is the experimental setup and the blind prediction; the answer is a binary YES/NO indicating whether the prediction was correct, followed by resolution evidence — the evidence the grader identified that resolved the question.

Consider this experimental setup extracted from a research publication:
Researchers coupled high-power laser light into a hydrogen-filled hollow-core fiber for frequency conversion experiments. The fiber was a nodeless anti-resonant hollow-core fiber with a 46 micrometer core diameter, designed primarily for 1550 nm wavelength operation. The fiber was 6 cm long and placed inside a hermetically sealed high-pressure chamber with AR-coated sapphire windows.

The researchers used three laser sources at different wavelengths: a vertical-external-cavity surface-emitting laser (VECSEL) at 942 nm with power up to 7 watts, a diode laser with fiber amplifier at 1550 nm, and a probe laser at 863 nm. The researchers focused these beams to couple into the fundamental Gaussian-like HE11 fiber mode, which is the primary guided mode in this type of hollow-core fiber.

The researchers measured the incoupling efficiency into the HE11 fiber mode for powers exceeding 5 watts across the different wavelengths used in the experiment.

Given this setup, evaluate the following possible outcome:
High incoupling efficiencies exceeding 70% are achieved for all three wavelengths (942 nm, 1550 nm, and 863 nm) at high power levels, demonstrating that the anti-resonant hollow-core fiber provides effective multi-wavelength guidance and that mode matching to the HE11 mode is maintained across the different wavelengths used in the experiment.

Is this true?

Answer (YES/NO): YES